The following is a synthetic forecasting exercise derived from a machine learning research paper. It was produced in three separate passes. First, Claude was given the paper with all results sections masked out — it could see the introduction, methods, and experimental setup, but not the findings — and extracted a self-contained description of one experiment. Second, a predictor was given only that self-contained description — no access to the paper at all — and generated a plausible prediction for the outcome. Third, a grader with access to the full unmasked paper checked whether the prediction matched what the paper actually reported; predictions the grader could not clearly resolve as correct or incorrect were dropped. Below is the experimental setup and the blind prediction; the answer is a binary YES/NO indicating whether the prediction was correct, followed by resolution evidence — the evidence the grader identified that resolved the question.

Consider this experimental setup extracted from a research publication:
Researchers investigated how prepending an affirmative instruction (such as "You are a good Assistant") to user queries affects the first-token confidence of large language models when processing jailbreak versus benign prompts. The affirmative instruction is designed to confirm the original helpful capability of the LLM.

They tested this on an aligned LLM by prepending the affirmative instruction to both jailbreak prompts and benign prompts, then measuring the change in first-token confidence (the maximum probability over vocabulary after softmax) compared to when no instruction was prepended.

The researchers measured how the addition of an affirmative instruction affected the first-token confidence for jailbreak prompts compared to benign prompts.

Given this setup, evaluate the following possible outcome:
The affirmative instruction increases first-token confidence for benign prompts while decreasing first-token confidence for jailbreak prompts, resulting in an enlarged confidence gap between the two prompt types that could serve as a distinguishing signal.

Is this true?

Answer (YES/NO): NO